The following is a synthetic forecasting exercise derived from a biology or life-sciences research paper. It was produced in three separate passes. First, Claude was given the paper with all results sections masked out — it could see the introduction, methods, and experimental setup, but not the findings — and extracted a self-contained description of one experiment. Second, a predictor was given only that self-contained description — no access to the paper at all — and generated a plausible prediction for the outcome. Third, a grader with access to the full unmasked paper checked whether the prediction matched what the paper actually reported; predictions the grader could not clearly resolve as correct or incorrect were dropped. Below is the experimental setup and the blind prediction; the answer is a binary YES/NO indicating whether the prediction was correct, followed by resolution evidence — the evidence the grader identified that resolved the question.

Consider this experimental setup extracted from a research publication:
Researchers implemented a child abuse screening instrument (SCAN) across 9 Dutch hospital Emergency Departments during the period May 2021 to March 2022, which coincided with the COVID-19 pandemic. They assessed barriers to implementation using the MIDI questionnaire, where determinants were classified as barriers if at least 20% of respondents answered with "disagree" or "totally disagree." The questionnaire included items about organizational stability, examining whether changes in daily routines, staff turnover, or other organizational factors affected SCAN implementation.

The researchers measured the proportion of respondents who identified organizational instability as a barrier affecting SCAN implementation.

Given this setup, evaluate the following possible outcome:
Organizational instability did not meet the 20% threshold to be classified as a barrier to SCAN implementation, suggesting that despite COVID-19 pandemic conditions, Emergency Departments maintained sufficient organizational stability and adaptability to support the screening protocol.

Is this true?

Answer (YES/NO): NO